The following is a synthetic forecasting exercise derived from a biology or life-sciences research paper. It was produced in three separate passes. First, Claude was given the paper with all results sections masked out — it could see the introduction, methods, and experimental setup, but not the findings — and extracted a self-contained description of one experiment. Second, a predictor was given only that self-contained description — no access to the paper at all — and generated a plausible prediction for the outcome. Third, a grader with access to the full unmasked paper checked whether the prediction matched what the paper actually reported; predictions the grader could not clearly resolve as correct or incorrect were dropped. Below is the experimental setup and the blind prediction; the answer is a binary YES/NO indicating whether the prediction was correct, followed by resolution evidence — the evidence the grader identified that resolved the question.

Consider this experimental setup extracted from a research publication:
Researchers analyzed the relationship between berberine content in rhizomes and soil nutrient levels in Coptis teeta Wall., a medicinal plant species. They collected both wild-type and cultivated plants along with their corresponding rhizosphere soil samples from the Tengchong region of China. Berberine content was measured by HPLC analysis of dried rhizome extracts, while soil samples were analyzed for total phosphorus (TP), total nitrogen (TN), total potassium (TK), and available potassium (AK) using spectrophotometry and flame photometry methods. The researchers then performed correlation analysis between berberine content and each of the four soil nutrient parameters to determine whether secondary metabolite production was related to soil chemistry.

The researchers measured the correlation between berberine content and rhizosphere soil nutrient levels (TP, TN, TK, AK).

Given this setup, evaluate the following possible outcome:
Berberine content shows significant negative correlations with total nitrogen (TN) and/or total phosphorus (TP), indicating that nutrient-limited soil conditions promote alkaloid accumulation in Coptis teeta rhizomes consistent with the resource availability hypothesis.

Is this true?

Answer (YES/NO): NO